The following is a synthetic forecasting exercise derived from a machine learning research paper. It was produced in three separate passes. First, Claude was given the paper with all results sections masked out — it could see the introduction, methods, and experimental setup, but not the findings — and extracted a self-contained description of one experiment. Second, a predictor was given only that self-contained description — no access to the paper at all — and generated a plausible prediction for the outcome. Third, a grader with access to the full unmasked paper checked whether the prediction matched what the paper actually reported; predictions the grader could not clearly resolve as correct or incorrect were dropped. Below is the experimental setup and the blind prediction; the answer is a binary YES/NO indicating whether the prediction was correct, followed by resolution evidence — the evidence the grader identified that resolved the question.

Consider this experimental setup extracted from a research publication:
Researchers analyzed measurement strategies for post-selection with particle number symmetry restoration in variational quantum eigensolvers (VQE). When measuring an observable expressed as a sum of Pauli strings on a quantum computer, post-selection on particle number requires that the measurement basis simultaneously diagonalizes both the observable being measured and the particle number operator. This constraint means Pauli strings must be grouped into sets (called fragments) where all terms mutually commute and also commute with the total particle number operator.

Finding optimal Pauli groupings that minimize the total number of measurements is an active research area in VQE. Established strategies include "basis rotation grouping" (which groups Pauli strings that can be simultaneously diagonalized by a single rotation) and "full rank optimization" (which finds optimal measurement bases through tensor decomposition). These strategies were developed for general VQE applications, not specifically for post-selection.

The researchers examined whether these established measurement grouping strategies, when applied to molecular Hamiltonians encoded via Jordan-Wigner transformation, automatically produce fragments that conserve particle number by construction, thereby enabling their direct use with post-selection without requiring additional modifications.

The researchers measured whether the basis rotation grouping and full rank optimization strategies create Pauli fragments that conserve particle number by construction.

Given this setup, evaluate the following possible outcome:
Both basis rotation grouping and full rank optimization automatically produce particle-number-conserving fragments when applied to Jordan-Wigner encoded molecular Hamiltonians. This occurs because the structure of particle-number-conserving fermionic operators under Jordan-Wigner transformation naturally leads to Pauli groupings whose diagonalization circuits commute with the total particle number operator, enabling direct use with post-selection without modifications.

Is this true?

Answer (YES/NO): YES